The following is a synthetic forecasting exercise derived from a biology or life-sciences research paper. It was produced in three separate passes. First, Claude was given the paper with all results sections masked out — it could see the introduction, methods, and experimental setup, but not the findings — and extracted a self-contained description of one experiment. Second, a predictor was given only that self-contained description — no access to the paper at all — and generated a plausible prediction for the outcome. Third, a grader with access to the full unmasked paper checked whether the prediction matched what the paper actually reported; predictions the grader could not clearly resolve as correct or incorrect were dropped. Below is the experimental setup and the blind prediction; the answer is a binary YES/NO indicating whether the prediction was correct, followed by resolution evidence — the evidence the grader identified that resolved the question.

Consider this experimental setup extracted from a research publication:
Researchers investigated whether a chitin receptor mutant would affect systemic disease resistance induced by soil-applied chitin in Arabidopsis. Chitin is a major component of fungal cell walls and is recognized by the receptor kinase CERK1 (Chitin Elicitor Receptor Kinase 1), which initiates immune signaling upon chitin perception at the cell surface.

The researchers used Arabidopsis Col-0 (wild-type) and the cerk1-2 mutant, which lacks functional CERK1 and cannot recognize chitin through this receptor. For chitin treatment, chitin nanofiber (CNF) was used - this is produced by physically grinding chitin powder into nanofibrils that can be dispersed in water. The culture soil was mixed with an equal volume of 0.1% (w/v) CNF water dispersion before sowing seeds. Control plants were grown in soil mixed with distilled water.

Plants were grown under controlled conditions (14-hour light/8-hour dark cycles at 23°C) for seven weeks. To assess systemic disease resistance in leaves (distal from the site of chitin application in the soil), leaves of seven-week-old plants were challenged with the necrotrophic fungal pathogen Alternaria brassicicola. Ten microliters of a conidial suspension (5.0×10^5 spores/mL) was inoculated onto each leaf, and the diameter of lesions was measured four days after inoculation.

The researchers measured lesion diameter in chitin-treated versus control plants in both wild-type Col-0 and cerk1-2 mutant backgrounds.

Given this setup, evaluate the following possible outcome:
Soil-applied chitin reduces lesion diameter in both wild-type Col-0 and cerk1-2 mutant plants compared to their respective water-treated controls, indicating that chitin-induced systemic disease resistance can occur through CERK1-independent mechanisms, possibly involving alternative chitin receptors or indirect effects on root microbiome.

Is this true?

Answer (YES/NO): YES